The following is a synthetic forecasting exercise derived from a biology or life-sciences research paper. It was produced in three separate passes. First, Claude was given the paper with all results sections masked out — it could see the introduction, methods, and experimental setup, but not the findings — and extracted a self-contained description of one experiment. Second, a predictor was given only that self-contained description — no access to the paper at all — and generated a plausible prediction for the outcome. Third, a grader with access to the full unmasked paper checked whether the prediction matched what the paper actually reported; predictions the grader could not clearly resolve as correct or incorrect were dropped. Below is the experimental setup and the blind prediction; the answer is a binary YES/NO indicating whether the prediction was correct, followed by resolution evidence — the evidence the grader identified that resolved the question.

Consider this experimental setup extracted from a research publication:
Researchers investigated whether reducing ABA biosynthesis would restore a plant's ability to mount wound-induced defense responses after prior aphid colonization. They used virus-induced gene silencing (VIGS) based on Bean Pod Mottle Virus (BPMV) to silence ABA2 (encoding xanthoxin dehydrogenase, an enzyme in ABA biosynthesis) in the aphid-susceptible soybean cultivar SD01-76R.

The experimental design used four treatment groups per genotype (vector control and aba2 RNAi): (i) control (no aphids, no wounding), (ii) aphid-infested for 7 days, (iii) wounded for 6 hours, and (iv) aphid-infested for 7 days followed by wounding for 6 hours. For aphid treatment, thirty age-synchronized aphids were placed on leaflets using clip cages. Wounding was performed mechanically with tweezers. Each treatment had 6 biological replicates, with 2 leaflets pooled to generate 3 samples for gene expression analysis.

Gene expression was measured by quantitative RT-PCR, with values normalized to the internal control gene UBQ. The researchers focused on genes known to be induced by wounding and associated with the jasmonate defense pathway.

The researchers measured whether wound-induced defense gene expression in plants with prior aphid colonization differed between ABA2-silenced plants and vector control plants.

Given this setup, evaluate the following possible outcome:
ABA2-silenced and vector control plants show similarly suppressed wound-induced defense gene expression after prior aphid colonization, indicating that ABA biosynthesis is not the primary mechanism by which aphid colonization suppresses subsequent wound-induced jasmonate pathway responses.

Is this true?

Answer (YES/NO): NO